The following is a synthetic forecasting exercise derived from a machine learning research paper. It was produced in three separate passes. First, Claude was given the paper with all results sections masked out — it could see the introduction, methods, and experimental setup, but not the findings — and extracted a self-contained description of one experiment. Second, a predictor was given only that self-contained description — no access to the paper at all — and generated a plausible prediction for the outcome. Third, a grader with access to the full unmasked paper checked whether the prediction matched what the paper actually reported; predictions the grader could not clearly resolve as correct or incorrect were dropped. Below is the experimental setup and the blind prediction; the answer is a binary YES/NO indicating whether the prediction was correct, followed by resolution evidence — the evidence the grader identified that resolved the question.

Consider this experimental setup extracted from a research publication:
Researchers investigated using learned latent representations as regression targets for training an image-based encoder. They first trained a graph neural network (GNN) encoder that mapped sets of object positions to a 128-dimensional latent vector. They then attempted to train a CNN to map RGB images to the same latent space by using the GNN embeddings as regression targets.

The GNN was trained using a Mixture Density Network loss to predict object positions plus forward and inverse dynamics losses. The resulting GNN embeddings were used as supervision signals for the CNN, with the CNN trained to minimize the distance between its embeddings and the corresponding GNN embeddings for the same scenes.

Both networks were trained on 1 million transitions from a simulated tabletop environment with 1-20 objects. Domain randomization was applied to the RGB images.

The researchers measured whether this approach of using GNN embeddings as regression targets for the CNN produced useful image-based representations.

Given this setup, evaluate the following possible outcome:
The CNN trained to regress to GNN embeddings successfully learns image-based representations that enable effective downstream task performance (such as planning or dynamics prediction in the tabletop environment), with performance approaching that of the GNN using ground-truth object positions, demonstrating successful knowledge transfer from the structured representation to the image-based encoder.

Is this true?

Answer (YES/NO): NO